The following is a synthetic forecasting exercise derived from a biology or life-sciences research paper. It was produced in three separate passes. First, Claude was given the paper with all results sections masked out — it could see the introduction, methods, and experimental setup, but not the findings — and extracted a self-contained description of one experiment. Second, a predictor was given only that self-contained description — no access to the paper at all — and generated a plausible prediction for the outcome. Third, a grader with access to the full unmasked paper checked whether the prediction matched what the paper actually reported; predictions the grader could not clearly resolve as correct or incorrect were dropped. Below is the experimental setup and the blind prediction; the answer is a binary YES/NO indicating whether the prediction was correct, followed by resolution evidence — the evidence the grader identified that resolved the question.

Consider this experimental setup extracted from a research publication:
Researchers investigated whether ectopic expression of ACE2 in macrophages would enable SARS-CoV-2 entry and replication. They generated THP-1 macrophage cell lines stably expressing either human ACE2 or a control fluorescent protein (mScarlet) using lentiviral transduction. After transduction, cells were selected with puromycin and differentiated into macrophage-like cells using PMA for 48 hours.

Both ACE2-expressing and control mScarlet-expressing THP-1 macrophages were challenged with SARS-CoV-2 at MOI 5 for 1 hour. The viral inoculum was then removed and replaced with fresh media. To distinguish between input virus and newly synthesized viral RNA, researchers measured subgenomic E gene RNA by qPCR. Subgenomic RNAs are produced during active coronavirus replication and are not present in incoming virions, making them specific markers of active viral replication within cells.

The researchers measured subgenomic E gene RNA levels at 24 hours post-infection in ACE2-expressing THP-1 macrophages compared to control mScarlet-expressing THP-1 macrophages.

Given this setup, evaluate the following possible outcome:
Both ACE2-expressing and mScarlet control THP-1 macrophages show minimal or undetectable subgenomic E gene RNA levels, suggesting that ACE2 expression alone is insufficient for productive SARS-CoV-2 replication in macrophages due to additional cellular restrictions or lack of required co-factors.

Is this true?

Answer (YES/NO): NO